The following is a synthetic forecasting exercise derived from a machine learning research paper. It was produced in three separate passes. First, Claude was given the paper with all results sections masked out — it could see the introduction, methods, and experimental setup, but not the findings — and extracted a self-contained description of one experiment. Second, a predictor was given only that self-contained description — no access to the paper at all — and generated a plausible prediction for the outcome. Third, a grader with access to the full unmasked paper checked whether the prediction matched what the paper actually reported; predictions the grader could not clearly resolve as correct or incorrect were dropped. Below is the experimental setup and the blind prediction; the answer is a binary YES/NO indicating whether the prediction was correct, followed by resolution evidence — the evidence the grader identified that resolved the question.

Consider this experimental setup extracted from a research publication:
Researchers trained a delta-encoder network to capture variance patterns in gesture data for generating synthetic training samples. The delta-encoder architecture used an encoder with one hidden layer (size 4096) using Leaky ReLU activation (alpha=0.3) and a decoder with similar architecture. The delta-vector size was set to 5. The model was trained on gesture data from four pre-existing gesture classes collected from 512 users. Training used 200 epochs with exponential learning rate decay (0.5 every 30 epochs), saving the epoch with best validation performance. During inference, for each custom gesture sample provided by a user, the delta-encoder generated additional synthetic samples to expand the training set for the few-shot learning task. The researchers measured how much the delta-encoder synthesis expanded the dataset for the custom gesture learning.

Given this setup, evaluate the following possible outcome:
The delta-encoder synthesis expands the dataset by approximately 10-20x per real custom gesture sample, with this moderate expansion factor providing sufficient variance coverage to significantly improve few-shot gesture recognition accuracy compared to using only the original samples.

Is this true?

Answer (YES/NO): YES